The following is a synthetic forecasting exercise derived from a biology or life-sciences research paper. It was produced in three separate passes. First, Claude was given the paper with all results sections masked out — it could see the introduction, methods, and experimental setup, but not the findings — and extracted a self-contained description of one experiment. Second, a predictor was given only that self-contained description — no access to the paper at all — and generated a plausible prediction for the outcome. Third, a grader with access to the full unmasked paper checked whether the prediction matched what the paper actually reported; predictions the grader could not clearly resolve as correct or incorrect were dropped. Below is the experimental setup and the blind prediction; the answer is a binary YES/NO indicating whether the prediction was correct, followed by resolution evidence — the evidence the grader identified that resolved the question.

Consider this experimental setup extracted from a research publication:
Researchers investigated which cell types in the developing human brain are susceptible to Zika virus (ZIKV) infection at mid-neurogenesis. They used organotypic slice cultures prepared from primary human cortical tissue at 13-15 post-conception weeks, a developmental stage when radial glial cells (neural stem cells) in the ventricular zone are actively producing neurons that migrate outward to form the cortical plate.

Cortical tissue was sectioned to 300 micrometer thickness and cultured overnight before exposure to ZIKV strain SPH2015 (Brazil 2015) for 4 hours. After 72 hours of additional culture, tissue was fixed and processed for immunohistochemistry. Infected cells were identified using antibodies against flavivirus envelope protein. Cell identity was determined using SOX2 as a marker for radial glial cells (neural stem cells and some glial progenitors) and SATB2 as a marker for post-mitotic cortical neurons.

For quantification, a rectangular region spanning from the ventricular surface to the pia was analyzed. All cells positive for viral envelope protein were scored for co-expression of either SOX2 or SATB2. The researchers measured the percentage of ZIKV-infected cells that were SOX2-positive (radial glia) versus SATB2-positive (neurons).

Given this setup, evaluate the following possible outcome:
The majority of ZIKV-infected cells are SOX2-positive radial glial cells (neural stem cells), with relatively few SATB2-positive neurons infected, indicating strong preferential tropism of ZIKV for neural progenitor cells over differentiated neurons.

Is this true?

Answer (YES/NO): YES